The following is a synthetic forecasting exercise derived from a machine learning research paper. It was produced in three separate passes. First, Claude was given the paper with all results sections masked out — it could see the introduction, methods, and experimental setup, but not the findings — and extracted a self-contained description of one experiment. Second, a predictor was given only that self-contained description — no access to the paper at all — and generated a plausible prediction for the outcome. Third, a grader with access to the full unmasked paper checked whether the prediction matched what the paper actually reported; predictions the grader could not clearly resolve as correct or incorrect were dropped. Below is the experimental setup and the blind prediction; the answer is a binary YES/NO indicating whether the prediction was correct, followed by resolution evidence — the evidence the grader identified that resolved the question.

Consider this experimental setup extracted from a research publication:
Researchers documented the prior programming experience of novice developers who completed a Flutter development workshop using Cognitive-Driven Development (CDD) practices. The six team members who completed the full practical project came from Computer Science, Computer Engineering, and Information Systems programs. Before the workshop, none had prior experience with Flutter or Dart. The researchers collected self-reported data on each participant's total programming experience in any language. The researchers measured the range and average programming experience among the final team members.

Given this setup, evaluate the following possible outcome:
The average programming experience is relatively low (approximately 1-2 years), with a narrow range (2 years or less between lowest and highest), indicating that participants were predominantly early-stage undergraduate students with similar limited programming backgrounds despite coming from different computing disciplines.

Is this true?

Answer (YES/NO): NO